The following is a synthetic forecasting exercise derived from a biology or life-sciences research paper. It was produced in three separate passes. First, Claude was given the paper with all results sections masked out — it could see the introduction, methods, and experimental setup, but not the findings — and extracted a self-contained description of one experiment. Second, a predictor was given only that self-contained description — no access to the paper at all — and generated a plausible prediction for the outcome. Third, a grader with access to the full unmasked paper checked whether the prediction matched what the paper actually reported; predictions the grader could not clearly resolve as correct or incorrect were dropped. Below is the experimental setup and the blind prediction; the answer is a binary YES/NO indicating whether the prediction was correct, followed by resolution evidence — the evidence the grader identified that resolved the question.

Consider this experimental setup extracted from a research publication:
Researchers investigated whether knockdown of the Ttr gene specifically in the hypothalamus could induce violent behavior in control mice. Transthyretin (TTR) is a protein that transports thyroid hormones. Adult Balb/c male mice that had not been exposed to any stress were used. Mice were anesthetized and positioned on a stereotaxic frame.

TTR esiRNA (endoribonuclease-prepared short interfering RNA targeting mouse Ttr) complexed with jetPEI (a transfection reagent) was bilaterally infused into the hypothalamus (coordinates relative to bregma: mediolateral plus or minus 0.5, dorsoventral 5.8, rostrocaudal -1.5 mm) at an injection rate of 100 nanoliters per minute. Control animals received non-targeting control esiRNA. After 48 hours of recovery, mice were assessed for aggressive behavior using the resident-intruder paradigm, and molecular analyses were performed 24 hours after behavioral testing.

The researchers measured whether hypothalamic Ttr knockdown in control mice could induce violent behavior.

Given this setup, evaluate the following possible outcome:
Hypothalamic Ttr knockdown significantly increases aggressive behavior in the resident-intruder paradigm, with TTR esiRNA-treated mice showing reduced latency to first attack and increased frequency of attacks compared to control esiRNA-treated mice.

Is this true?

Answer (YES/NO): YES